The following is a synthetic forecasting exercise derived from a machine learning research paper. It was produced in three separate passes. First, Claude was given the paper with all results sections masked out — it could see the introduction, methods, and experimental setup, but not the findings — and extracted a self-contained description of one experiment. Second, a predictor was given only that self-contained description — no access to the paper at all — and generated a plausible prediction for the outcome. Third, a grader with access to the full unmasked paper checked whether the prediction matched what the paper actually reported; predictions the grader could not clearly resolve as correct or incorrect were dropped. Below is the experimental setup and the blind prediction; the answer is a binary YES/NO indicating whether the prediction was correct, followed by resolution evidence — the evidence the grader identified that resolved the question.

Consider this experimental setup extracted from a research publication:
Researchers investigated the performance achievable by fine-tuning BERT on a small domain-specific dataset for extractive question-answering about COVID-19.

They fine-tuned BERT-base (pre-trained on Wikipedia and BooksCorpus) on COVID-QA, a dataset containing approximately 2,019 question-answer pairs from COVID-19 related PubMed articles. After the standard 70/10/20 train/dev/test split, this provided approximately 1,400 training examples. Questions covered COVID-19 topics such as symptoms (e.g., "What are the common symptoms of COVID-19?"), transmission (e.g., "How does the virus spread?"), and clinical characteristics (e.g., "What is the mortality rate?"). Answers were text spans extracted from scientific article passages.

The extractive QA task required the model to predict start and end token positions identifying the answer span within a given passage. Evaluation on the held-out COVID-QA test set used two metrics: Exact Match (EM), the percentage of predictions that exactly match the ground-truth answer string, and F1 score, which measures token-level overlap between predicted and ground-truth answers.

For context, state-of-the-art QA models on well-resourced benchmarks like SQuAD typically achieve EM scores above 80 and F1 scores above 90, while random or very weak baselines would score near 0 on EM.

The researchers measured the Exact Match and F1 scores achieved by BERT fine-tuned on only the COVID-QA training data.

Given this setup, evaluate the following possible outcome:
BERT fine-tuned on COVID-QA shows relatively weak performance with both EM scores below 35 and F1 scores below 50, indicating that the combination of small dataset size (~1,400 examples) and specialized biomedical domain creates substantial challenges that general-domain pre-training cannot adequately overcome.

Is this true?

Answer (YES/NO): YES